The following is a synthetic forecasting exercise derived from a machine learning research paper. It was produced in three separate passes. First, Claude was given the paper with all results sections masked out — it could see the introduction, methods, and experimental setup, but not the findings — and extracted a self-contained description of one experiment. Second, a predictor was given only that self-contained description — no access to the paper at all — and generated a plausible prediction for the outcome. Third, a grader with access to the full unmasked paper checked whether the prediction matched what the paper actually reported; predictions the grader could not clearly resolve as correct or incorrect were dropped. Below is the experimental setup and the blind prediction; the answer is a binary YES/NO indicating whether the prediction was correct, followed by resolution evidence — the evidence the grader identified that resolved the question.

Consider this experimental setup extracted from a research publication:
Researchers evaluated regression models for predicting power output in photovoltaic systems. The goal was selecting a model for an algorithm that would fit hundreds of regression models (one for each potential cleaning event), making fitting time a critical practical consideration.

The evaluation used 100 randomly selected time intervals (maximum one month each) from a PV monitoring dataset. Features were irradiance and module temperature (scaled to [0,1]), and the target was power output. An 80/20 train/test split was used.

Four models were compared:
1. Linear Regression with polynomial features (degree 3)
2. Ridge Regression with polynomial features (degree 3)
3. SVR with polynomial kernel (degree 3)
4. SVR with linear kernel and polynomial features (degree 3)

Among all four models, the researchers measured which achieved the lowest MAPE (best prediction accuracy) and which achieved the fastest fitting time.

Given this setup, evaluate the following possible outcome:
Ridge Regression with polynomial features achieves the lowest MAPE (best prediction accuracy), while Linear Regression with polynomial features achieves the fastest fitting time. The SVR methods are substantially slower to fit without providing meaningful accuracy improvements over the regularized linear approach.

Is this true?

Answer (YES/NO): NO